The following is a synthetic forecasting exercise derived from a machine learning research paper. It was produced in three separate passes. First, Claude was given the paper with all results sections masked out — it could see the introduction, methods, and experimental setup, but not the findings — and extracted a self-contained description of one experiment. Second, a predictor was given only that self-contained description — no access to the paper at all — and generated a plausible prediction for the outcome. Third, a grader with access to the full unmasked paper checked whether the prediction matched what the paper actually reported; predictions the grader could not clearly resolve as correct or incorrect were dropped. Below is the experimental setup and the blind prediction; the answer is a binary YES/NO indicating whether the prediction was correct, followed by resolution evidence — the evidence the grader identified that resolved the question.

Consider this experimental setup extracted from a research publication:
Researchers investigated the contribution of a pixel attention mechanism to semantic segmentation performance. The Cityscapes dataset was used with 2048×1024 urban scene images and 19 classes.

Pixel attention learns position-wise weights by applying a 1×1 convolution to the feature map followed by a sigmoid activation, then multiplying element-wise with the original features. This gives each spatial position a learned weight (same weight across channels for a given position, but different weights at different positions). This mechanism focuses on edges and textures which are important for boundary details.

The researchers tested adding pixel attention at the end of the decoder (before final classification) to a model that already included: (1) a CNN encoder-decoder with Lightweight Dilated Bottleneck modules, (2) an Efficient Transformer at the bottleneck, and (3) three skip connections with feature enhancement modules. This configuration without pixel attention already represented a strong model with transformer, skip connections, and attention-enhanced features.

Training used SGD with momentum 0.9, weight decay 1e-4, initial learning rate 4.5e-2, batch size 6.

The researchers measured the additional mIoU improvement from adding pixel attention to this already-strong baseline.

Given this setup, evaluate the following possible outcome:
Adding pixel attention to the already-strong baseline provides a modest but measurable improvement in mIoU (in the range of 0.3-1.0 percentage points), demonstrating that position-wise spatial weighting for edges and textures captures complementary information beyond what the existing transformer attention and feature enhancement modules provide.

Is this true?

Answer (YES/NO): YES